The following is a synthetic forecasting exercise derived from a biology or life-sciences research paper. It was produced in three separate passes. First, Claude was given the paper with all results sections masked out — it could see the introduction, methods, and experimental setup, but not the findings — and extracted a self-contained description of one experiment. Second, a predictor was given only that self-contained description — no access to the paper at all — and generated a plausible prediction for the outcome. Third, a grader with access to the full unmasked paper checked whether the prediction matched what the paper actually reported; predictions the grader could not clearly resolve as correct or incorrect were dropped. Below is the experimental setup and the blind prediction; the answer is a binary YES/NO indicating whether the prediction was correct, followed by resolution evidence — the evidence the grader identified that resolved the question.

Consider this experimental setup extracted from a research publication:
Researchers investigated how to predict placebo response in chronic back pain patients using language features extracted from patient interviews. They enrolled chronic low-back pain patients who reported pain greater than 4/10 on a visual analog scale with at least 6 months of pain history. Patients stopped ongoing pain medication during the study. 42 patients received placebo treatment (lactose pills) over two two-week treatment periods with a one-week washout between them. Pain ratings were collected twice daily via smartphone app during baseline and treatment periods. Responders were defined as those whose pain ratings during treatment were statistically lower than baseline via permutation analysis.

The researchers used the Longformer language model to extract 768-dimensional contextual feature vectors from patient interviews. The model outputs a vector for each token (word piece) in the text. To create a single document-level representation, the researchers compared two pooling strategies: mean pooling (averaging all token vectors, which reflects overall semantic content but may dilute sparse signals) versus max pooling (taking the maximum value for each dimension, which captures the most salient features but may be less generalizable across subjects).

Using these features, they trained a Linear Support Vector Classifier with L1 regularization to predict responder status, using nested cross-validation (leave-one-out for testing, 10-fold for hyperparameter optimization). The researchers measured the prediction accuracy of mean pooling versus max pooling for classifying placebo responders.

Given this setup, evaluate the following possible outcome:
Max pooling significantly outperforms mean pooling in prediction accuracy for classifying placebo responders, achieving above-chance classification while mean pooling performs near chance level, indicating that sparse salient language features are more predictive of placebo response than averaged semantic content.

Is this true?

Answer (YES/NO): NO